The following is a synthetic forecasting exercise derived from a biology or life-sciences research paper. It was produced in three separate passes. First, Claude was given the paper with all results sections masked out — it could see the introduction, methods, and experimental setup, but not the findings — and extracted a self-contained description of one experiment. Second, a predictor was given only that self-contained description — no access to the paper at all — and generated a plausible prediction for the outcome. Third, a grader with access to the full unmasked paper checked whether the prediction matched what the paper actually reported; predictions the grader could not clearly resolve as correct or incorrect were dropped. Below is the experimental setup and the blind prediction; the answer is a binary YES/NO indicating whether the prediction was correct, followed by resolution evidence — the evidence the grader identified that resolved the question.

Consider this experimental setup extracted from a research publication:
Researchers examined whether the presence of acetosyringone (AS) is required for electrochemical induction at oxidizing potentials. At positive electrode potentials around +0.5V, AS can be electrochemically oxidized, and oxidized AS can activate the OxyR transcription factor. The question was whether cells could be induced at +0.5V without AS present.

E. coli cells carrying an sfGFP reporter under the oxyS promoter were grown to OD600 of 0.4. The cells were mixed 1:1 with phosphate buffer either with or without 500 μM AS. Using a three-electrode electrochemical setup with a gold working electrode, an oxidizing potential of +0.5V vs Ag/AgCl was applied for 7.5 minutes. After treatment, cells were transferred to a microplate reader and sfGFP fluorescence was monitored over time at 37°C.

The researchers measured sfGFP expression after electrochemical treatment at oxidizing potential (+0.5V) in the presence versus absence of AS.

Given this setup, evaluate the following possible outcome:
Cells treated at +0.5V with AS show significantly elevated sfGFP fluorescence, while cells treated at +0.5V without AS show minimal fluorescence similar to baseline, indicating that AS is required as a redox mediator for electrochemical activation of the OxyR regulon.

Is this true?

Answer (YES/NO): YES